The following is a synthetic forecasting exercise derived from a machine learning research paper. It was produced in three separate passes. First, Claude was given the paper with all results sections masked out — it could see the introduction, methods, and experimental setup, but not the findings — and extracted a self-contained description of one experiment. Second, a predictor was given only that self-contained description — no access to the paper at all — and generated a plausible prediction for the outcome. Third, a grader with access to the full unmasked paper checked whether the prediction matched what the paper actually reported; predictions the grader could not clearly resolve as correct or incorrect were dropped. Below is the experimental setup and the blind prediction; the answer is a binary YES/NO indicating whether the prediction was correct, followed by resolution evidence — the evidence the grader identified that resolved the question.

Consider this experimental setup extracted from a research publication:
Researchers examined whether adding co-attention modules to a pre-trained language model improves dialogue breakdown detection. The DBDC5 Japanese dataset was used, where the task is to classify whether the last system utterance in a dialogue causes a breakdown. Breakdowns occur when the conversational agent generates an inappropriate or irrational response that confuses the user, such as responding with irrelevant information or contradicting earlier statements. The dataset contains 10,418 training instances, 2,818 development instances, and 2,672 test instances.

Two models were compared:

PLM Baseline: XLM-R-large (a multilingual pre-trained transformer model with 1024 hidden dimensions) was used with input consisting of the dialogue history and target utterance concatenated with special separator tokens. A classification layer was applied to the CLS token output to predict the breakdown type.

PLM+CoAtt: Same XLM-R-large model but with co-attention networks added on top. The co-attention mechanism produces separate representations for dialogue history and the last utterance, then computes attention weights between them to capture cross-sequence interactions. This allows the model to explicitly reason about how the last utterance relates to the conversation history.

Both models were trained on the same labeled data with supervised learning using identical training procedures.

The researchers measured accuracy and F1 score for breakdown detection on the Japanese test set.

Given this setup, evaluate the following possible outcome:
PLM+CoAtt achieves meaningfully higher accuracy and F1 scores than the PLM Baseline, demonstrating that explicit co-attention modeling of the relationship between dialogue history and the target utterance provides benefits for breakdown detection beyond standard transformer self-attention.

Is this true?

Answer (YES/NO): NO